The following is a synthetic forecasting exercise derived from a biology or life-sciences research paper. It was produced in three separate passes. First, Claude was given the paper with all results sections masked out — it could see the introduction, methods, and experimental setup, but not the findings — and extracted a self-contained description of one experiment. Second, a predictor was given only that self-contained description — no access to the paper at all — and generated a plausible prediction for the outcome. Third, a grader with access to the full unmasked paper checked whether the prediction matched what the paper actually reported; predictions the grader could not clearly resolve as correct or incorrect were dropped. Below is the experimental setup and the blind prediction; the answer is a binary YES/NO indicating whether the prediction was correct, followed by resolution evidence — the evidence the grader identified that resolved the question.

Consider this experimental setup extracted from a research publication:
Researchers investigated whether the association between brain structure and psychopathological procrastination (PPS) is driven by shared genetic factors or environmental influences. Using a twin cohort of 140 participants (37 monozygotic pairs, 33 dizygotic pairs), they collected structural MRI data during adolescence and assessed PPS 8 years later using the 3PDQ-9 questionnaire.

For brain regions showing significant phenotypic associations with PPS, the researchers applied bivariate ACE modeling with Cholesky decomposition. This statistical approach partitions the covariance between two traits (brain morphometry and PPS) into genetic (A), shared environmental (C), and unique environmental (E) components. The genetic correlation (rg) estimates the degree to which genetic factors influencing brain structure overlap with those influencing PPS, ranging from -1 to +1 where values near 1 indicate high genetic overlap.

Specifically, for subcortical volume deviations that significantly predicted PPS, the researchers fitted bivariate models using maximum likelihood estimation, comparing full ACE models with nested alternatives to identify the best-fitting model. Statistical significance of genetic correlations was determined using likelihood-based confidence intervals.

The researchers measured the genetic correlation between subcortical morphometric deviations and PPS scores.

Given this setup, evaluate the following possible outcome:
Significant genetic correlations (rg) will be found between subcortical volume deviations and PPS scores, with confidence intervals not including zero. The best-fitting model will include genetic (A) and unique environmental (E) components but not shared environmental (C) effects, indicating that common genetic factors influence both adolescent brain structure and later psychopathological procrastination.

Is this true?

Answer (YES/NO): YES